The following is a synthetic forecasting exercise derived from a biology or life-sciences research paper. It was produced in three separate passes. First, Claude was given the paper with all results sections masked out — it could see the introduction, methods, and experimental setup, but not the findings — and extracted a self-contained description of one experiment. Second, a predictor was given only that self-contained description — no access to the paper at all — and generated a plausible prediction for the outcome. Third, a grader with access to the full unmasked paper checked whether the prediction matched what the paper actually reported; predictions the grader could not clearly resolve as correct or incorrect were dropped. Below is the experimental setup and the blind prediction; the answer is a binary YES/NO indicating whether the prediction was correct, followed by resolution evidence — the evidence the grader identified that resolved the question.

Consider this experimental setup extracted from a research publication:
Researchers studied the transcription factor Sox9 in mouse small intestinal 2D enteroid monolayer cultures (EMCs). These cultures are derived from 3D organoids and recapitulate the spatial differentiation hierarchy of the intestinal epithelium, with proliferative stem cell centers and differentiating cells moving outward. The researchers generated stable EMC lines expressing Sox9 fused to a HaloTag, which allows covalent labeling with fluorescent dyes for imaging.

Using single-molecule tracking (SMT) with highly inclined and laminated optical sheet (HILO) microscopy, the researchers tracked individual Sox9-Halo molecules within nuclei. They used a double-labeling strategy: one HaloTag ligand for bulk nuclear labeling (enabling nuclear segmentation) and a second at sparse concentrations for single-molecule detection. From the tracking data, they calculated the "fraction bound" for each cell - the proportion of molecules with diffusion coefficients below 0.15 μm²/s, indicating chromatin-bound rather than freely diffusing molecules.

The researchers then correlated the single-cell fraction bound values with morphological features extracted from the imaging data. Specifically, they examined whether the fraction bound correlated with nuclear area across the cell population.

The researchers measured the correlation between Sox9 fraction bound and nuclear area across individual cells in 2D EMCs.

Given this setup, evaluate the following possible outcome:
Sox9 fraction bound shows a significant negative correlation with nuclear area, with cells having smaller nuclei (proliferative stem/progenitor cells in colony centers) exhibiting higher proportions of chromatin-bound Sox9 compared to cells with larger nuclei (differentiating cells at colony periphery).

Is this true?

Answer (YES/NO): YES